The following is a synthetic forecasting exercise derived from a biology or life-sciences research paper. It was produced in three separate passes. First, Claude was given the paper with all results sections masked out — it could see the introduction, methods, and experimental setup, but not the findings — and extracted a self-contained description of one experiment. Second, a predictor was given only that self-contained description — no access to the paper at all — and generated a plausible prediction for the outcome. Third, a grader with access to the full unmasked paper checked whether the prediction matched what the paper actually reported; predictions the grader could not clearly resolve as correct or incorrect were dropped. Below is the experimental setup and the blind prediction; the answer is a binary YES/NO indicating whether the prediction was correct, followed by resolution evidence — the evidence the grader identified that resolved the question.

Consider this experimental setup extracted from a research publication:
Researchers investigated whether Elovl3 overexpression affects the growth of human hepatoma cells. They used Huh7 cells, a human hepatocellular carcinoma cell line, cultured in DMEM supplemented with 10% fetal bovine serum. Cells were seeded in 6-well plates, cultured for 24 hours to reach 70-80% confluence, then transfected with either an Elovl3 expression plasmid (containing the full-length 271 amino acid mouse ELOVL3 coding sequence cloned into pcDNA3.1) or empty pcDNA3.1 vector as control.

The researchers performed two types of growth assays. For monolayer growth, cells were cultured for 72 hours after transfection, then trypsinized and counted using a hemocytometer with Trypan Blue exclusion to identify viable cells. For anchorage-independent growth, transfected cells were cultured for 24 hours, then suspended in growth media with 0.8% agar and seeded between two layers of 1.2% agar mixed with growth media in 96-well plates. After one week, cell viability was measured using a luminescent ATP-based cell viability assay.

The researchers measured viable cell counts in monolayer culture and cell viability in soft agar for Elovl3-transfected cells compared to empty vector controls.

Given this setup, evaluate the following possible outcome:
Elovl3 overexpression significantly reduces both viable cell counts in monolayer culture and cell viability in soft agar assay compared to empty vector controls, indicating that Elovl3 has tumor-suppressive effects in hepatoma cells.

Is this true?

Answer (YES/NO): YES